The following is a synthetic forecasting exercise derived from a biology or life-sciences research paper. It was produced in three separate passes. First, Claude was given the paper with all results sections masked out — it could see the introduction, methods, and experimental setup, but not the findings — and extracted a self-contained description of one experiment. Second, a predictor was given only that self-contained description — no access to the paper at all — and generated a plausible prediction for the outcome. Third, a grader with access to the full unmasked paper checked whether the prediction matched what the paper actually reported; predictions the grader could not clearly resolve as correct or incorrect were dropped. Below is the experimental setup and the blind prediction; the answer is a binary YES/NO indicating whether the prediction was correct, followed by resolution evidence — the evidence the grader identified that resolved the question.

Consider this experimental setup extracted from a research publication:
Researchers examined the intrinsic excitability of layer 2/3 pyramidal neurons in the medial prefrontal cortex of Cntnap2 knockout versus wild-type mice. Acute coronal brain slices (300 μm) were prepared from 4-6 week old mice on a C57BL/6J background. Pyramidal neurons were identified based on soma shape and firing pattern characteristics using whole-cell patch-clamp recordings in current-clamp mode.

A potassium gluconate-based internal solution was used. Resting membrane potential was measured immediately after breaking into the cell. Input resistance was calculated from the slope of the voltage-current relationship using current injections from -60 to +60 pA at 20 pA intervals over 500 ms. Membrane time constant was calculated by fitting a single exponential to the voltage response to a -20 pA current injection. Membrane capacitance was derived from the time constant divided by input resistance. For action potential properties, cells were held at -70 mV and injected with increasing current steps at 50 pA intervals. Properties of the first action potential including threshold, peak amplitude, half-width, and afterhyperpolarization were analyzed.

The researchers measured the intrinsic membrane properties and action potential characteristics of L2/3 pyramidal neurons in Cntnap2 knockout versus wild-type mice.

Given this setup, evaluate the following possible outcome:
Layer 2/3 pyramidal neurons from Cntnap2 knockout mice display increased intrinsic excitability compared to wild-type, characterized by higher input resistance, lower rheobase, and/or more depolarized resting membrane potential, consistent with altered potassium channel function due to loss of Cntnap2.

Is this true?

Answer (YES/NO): NO